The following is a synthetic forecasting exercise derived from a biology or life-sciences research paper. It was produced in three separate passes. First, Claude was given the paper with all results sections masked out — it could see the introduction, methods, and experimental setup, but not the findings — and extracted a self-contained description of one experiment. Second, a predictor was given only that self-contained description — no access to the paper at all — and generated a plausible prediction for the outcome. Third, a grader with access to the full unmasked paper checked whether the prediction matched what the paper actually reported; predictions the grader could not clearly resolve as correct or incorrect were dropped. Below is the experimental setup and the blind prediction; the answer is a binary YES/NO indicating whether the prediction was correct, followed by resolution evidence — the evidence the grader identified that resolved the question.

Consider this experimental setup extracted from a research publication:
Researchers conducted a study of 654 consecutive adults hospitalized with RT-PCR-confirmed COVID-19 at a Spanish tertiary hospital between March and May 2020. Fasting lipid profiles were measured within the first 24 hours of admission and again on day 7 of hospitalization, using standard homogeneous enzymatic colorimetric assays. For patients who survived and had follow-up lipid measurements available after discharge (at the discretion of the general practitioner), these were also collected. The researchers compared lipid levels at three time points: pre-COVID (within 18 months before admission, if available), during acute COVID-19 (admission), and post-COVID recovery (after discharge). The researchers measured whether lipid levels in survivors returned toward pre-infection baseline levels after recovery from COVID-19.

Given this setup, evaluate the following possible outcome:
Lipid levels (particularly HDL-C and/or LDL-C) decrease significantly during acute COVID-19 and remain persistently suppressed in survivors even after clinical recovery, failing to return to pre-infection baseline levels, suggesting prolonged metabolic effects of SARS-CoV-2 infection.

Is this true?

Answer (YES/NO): NO